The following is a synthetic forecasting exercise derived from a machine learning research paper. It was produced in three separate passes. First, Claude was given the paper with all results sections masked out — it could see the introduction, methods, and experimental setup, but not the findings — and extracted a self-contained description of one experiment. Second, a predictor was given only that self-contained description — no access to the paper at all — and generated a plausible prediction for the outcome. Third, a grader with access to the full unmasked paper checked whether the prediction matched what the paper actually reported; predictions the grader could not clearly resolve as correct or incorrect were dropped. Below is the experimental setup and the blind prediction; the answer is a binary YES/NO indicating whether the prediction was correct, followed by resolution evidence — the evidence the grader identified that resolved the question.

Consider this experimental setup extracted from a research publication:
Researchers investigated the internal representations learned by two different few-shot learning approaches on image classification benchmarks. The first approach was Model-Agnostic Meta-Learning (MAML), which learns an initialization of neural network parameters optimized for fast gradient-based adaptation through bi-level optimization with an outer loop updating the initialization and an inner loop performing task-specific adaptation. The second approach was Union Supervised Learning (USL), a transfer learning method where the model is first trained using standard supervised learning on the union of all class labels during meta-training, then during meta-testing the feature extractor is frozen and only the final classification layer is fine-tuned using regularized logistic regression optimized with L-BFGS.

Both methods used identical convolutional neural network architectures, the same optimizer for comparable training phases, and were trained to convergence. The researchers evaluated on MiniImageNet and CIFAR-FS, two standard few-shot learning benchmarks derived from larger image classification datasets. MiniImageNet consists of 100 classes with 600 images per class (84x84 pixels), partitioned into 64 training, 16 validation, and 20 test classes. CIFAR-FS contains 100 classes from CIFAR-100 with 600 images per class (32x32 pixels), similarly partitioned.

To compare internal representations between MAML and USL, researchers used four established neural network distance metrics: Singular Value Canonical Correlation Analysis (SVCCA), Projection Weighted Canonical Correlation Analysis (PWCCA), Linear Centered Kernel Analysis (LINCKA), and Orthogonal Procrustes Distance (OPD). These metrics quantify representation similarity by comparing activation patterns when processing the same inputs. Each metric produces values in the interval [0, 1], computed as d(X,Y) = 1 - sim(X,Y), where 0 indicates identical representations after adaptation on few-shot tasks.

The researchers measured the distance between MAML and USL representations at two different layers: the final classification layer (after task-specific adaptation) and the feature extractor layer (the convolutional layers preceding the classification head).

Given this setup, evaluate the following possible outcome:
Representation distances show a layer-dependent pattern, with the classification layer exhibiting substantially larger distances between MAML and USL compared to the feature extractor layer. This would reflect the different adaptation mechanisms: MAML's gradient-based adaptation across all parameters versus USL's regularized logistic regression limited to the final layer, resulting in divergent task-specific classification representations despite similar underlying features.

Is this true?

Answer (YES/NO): NO